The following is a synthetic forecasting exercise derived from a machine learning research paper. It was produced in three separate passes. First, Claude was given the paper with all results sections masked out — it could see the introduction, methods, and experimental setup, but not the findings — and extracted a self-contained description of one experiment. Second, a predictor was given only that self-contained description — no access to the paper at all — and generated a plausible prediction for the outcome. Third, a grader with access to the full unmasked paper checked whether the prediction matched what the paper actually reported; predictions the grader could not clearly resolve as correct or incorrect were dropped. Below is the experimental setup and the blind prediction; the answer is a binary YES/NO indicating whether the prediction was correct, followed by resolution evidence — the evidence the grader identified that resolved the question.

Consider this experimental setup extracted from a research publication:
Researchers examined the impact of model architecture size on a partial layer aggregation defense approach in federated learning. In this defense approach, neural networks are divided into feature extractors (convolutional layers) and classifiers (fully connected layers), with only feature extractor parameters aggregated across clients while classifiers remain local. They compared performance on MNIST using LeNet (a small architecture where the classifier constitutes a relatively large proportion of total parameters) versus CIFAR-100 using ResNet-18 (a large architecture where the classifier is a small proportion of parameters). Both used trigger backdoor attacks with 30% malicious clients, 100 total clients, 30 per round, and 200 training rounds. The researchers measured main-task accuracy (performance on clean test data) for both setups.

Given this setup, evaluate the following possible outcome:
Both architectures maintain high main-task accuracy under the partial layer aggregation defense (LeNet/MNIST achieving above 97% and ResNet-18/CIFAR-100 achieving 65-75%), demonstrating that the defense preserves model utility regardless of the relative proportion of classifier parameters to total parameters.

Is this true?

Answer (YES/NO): NO